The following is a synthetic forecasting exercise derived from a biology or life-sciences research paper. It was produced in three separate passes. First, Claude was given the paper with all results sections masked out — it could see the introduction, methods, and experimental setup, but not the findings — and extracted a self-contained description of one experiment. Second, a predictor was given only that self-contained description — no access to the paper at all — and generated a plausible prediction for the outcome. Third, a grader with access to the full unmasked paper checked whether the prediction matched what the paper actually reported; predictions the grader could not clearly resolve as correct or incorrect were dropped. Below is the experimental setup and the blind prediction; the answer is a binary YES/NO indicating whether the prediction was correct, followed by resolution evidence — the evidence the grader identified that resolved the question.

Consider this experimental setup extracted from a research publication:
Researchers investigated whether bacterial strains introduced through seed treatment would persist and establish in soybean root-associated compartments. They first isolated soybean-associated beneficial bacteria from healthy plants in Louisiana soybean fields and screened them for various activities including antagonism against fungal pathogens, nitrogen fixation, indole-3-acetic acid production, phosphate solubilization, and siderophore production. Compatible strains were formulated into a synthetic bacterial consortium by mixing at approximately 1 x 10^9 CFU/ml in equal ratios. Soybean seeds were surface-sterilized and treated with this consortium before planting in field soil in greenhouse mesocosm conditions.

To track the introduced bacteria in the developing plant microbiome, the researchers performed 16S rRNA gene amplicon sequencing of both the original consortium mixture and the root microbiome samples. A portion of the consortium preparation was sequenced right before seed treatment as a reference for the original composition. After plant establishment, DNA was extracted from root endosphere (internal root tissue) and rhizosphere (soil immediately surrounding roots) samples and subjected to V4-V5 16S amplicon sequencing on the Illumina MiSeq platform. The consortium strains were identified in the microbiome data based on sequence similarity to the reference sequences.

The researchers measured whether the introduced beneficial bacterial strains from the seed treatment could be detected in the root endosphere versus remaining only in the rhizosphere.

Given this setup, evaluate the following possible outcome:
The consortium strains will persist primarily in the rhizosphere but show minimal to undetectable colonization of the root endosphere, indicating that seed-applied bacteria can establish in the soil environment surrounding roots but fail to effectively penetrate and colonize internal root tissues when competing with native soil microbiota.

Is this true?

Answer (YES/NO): NO